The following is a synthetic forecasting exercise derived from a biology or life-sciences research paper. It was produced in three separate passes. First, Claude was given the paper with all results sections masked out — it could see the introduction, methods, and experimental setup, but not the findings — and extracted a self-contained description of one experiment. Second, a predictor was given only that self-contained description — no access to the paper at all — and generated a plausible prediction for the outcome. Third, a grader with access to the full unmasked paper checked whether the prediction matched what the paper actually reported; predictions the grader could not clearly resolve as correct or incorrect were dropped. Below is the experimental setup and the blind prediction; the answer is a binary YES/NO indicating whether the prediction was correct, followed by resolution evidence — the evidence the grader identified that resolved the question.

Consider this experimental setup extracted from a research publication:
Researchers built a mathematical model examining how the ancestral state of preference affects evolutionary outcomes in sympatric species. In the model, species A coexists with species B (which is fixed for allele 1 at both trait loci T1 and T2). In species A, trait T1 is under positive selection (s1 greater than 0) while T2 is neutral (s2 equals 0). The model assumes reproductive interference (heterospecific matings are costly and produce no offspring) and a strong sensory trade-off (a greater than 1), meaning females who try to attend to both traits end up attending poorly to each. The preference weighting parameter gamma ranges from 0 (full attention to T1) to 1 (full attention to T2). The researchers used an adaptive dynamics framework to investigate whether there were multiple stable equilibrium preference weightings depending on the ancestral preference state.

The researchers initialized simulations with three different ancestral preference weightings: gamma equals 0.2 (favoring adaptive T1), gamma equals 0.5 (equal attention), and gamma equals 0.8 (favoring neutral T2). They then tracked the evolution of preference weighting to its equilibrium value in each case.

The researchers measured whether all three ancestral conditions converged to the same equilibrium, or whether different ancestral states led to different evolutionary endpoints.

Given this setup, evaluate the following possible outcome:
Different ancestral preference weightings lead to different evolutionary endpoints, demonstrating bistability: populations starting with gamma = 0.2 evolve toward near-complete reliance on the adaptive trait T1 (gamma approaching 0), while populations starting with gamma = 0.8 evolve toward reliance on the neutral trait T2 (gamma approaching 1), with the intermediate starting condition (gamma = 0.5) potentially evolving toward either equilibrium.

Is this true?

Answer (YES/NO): NO